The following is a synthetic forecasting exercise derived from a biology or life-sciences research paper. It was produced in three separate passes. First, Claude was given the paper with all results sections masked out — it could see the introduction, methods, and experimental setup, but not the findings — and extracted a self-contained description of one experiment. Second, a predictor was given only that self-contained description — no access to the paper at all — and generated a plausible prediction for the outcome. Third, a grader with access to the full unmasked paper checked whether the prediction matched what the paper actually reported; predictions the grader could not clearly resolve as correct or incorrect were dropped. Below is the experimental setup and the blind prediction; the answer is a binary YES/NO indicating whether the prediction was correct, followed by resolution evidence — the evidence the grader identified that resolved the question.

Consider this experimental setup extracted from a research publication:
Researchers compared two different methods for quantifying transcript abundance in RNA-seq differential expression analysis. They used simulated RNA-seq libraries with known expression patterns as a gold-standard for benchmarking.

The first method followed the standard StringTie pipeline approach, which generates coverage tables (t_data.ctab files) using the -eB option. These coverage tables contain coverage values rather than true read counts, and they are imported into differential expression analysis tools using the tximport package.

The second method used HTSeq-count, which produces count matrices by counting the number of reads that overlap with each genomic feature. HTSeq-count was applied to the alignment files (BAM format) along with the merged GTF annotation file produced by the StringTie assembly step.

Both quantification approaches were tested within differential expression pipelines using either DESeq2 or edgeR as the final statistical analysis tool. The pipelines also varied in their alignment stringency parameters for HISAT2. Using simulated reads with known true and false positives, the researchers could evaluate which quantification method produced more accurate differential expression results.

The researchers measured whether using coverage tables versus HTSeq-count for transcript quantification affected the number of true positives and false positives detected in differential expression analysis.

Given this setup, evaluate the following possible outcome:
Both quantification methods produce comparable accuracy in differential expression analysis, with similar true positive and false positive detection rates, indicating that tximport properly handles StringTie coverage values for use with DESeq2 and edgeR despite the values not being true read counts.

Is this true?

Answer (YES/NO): NO